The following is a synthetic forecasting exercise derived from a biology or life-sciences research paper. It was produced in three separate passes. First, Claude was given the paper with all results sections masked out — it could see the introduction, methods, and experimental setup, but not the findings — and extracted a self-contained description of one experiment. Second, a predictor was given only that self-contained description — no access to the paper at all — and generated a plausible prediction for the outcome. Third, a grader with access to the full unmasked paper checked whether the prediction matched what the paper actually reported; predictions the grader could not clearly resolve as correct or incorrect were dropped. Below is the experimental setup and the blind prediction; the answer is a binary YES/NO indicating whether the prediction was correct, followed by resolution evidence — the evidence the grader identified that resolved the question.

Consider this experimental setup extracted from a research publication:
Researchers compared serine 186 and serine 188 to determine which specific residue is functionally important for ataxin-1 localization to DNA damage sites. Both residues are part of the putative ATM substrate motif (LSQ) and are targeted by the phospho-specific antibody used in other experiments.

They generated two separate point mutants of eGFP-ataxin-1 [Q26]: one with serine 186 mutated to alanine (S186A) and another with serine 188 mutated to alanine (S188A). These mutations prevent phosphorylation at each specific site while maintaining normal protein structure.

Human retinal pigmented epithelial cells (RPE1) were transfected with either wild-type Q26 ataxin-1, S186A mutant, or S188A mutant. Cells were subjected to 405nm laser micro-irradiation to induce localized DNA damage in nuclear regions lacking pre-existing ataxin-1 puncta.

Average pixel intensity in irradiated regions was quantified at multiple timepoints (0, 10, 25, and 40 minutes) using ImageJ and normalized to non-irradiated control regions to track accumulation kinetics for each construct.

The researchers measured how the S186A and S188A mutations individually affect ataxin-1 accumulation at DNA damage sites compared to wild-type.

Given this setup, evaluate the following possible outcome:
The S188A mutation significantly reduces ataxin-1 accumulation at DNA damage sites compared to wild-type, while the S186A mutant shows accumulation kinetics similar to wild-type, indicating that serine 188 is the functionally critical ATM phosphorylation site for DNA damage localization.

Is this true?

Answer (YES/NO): NO